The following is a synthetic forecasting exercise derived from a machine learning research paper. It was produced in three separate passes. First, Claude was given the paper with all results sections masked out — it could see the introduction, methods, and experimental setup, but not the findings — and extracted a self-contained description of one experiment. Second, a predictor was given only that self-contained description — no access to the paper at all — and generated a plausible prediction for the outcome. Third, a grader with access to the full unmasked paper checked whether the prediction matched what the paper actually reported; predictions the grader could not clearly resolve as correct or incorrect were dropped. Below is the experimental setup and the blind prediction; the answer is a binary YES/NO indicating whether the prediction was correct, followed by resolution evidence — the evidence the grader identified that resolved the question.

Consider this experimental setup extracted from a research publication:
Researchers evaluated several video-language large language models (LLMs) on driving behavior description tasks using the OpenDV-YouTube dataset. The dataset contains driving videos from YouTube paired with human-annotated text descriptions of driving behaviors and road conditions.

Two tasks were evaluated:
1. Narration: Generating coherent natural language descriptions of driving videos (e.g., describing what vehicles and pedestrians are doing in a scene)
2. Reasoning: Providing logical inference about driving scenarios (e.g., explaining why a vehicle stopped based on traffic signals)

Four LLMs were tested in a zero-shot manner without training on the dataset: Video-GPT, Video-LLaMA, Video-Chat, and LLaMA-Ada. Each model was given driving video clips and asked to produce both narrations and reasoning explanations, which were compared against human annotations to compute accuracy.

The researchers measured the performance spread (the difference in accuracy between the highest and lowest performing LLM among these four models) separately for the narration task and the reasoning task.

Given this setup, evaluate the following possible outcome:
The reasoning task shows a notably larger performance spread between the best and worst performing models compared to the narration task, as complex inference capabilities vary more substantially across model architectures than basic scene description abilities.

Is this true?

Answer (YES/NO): YES